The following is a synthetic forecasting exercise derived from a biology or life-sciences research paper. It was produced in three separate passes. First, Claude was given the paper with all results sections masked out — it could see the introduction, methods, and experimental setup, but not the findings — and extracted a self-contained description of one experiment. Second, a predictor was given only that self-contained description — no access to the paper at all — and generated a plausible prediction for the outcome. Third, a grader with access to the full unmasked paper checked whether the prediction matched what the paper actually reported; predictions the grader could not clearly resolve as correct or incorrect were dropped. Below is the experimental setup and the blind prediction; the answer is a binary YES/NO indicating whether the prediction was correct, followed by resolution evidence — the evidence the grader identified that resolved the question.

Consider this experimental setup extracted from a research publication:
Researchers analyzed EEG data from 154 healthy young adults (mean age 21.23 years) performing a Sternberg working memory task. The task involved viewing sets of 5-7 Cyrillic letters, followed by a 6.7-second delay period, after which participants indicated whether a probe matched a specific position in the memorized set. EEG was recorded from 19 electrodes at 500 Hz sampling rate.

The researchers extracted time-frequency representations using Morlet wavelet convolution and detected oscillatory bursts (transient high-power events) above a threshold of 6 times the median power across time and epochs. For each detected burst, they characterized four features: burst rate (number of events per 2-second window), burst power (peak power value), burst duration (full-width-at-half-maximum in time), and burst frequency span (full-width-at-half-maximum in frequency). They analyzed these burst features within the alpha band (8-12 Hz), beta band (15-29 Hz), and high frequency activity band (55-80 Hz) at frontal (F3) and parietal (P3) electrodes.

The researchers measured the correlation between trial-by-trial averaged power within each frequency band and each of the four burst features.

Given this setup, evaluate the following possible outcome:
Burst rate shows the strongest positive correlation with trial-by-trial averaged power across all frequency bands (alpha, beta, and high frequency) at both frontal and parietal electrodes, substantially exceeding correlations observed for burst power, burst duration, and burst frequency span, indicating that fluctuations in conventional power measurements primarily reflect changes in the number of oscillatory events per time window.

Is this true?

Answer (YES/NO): YES